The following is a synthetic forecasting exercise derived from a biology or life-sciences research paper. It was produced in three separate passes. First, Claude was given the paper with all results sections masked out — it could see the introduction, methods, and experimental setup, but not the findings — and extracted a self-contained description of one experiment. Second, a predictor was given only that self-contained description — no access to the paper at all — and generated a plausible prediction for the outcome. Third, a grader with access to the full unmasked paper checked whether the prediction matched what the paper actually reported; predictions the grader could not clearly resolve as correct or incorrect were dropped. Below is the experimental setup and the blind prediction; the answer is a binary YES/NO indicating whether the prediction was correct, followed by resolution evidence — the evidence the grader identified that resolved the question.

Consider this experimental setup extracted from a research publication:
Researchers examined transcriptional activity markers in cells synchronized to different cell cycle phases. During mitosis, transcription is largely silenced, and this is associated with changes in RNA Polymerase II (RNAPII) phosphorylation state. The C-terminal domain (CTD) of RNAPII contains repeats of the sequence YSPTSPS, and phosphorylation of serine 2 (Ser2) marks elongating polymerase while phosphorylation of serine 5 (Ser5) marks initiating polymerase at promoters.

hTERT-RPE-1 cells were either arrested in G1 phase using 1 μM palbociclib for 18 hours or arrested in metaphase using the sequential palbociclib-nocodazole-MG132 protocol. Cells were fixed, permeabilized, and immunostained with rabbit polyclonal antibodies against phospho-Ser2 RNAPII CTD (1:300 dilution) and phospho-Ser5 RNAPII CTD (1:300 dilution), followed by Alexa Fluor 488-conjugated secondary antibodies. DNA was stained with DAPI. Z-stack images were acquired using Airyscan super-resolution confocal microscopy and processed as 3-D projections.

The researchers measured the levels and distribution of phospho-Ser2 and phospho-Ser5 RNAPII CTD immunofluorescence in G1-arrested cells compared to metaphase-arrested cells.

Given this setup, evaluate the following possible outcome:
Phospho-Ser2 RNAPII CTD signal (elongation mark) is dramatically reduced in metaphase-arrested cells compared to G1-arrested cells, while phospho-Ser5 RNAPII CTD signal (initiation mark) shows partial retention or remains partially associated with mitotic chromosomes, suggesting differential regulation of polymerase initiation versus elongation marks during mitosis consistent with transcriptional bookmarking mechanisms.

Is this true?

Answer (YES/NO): NO